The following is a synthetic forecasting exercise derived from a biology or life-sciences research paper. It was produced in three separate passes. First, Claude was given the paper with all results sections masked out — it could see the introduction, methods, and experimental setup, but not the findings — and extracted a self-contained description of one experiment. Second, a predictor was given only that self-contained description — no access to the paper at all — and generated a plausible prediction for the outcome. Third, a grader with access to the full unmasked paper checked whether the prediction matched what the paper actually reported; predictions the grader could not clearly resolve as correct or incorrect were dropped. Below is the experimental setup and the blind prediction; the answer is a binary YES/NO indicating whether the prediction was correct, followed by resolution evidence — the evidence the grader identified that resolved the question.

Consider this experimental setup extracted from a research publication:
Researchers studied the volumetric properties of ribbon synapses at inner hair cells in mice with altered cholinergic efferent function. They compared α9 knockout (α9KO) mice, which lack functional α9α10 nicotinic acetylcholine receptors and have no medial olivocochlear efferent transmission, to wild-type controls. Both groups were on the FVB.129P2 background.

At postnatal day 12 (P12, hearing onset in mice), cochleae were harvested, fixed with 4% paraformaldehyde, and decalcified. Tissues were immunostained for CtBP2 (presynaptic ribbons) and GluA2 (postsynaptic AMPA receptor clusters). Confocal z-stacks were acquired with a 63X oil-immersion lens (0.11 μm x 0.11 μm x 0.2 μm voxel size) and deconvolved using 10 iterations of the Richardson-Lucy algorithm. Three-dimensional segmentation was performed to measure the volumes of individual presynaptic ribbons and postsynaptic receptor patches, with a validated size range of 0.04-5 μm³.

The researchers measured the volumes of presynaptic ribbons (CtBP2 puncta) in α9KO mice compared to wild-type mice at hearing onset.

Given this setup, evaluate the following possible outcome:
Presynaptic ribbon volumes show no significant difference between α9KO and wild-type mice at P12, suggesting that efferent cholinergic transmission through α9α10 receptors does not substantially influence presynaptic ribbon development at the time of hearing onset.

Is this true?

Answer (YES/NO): NO